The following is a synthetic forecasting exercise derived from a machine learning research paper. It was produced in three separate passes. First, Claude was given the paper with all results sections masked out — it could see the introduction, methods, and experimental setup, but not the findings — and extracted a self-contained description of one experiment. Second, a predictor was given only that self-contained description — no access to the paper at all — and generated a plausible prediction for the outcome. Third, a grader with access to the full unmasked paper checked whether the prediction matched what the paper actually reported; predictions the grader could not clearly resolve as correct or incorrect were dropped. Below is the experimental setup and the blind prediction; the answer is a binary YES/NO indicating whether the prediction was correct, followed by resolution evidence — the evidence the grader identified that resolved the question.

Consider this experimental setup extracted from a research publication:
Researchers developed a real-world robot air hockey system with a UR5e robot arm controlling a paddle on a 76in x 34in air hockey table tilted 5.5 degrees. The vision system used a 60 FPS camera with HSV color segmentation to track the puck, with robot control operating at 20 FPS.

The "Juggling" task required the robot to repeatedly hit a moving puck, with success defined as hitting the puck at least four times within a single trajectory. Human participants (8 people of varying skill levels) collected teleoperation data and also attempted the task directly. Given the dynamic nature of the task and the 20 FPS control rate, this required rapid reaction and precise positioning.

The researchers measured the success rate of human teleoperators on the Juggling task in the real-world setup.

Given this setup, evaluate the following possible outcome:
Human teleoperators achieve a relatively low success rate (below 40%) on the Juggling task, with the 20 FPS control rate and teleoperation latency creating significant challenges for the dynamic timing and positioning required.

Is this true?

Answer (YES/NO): YES